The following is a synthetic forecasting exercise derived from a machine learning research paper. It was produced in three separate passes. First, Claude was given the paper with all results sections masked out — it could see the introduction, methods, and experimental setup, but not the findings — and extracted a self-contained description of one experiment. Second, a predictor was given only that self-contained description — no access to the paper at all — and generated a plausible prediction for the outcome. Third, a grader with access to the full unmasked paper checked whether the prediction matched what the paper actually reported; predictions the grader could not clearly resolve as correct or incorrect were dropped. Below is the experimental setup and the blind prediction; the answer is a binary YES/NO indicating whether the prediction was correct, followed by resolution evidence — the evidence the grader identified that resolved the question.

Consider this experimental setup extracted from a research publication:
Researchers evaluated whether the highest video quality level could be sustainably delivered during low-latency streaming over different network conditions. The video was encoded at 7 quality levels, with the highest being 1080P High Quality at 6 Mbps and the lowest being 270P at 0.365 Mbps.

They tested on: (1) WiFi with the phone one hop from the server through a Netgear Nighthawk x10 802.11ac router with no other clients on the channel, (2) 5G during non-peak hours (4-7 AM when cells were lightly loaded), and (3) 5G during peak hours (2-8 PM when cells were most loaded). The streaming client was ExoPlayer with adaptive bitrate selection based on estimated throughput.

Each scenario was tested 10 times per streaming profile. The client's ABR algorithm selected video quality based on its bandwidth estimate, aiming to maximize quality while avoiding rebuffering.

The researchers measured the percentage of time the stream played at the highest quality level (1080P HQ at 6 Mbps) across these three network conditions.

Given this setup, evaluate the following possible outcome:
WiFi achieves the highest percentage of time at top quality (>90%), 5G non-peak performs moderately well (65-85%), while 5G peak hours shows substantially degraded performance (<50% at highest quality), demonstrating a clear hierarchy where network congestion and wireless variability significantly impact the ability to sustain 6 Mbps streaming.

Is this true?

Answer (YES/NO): NO